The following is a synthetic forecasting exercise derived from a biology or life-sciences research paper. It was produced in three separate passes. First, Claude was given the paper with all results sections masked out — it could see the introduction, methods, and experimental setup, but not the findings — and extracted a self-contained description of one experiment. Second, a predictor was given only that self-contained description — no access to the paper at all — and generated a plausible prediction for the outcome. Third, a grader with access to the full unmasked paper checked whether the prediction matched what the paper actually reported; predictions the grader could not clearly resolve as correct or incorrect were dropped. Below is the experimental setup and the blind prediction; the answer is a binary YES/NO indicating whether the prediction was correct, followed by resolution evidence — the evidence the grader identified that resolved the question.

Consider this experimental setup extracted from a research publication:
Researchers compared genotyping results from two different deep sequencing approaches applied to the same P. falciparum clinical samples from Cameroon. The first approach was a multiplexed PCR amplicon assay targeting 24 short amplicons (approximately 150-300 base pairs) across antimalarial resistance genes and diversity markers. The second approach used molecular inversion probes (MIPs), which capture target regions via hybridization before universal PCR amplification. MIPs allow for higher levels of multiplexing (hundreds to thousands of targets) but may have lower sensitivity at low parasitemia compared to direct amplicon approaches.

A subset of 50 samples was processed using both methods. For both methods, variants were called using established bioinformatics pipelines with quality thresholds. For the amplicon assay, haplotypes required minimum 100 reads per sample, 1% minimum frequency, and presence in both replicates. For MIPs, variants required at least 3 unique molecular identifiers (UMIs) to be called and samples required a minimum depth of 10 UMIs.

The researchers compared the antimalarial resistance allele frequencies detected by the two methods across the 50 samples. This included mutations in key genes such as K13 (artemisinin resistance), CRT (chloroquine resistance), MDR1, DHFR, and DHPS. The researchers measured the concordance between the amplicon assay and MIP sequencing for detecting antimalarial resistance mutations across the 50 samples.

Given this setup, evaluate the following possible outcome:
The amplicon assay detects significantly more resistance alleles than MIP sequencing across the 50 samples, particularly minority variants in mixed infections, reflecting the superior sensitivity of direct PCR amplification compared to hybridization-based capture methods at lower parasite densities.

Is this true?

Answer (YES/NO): YES